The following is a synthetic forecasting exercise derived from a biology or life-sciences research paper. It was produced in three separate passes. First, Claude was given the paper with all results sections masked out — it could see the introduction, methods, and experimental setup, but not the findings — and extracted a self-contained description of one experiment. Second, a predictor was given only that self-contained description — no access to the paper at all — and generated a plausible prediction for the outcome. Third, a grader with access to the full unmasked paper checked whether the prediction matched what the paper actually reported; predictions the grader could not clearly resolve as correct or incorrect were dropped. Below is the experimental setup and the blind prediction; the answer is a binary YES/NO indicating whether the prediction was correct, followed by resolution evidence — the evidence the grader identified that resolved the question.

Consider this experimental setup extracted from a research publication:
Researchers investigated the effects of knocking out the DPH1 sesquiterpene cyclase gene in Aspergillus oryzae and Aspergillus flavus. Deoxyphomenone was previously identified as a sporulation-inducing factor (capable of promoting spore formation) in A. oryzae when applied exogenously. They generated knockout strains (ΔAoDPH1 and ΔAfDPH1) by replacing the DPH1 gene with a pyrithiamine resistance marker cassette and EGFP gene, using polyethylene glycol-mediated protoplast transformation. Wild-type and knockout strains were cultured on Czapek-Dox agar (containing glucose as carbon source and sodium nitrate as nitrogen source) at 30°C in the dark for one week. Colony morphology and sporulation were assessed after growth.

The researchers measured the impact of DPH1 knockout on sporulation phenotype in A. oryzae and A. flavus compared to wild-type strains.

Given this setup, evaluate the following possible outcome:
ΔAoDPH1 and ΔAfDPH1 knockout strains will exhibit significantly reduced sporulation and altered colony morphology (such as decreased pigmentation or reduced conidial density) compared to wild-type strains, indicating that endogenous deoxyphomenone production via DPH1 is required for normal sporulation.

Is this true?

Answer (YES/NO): NO